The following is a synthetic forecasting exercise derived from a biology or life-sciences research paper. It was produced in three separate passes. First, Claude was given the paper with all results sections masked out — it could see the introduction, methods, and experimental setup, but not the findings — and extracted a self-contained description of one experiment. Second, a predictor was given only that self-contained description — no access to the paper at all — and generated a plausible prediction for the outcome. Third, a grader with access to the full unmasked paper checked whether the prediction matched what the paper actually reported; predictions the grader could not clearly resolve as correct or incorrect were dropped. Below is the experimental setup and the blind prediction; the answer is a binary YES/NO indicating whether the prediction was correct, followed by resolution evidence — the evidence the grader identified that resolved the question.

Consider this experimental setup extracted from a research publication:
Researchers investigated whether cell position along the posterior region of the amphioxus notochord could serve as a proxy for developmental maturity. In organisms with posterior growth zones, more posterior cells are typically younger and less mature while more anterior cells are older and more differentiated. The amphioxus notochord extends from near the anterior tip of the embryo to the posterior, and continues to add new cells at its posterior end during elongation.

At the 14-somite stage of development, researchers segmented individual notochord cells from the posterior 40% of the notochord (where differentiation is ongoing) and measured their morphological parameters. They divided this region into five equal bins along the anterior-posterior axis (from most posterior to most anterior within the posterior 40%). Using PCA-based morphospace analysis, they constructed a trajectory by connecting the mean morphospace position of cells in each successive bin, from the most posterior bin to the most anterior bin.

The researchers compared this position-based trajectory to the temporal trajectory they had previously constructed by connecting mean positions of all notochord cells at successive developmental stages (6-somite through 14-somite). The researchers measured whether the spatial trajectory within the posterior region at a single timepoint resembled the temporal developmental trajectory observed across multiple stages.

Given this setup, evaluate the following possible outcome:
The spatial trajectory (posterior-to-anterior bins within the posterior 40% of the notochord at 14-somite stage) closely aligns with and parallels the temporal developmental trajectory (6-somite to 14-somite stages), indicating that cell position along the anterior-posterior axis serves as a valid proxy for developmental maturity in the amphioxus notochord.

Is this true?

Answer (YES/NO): NO